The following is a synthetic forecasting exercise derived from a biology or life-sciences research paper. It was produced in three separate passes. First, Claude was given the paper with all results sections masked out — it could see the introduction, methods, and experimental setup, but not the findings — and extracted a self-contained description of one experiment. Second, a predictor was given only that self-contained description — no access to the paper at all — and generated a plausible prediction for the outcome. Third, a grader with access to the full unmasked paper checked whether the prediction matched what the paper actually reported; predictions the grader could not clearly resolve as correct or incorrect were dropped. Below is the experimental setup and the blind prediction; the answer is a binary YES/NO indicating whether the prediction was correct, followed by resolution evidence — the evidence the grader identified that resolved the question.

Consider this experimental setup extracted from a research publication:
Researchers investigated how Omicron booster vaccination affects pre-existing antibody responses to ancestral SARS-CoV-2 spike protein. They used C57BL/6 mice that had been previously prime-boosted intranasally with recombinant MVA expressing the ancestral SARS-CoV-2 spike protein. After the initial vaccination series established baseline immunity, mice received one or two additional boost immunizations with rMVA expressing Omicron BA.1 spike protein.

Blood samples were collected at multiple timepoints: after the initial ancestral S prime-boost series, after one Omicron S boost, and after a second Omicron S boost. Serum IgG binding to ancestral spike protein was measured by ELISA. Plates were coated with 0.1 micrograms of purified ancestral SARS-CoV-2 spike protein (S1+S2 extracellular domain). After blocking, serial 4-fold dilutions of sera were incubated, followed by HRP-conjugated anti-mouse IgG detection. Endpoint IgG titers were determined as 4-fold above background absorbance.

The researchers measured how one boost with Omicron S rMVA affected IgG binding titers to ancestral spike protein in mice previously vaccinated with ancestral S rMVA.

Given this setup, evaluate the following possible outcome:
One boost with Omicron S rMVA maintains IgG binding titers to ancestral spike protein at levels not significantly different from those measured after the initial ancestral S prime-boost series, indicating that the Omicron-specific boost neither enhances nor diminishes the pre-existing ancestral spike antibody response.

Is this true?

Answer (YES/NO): NO